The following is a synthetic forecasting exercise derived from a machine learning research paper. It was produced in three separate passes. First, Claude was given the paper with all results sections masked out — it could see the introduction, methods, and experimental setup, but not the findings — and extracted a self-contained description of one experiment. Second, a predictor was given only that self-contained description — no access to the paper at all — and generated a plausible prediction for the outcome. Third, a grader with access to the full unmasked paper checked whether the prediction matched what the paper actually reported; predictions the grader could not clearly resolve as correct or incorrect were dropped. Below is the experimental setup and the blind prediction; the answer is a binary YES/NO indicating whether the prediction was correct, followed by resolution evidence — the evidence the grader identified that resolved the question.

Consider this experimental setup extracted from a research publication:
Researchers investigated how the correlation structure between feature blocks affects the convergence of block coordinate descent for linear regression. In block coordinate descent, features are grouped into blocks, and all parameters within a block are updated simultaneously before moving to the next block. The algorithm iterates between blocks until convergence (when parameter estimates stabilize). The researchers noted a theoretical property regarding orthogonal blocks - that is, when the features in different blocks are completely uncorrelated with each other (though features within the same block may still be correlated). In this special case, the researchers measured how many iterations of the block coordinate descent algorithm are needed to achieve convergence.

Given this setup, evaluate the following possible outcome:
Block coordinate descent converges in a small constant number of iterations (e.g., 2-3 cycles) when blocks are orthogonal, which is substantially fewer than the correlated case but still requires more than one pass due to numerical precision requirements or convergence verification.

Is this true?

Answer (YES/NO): NO